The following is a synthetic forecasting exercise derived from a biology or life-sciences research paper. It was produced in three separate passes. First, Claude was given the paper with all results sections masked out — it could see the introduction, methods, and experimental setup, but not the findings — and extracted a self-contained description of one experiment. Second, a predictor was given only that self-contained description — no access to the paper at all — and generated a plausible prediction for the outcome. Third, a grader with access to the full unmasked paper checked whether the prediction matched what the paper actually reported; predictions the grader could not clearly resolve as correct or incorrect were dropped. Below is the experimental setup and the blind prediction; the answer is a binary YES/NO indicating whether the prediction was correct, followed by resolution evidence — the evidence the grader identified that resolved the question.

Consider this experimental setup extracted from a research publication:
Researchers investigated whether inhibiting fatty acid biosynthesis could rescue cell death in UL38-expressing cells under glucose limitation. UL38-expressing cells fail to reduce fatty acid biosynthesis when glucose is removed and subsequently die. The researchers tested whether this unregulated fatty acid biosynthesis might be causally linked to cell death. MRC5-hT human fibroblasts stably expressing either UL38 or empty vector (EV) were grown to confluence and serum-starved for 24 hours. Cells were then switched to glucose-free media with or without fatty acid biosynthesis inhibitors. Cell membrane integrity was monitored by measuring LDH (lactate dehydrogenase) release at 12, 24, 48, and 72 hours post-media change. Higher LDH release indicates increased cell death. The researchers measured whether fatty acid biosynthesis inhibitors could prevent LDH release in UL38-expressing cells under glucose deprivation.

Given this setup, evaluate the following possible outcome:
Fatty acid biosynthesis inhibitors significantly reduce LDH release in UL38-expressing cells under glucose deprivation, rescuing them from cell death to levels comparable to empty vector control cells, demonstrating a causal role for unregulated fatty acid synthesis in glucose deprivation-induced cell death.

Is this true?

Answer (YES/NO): NO